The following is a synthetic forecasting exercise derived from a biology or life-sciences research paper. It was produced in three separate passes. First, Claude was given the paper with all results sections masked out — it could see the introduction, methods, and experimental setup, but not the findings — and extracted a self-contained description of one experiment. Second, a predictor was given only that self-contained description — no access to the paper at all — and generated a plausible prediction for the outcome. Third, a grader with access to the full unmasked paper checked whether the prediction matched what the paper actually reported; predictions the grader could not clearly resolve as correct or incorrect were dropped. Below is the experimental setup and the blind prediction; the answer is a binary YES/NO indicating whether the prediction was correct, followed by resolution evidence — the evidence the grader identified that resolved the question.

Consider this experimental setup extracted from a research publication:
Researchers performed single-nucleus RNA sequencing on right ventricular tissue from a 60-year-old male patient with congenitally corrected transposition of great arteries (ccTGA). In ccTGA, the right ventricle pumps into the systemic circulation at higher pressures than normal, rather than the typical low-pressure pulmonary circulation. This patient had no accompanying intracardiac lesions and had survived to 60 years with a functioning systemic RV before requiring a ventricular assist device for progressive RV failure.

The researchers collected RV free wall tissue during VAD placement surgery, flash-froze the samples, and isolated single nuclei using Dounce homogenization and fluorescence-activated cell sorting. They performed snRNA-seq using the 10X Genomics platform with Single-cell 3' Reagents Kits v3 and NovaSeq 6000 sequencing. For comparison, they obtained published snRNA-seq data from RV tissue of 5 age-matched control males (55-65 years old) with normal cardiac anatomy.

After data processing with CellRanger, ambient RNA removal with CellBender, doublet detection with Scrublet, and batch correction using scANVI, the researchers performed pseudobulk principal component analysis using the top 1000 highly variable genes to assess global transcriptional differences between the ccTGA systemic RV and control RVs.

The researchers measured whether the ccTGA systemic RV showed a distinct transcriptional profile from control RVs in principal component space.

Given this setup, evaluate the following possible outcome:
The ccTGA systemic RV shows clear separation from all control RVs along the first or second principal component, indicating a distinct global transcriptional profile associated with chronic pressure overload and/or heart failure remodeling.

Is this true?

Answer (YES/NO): YES